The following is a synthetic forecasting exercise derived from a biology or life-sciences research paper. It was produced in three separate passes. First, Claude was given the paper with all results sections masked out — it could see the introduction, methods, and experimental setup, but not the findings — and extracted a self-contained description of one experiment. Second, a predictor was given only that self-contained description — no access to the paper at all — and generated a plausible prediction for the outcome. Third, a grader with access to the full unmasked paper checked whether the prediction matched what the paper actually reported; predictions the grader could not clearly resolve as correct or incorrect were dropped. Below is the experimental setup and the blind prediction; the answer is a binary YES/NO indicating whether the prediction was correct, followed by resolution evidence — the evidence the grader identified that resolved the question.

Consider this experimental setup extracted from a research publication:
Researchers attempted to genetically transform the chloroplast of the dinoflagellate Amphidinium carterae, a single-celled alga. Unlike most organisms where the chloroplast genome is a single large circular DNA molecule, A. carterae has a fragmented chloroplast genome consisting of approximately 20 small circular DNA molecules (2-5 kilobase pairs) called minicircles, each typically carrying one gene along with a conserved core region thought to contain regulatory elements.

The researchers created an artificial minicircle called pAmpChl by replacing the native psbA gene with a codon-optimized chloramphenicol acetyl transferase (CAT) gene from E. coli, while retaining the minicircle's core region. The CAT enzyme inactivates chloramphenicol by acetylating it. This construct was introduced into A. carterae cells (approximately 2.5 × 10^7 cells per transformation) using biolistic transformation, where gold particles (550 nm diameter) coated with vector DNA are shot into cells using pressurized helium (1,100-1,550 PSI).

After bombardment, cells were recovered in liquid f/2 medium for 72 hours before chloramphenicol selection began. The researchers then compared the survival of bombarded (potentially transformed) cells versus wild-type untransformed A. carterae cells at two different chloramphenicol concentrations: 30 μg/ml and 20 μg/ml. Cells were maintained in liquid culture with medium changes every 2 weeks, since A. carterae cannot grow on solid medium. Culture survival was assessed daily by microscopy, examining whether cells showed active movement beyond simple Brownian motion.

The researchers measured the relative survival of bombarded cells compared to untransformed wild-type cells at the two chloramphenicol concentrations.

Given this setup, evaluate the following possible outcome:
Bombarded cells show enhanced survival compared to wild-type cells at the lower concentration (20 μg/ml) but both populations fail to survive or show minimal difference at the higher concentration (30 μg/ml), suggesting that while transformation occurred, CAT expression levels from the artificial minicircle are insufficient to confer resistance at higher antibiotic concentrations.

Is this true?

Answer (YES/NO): YES